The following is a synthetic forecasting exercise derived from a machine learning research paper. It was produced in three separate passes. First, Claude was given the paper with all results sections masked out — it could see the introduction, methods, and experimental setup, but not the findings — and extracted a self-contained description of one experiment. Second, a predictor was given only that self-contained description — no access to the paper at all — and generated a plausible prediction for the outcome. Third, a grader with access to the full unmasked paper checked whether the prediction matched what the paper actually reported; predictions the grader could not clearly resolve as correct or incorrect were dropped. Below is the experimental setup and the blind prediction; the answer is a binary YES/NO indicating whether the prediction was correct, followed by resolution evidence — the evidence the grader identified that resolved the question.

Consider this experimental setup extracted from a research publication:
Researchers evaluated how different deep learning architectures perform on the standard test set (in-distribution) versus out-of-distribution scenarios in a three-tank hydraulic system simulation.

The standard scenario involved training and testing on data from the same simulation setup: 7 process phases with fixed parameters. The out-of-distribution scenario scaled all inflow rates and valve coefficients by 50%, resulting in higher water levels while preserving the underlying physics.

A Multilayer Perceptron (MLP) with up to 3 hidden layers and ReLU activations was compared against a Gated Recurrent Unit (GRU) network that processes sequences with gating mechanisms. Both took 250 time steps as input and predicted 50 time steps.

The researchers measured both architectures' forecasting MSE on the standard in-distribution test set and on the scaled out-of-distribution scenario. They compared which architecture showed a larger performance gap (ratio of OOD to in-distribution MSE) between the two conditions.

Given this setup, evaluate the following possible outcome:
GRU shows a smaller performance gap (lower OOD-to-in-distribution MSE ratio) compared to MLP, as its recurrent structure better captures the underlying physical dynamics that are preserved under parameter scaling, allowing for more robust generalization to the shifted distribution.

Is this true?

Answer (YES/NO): NO